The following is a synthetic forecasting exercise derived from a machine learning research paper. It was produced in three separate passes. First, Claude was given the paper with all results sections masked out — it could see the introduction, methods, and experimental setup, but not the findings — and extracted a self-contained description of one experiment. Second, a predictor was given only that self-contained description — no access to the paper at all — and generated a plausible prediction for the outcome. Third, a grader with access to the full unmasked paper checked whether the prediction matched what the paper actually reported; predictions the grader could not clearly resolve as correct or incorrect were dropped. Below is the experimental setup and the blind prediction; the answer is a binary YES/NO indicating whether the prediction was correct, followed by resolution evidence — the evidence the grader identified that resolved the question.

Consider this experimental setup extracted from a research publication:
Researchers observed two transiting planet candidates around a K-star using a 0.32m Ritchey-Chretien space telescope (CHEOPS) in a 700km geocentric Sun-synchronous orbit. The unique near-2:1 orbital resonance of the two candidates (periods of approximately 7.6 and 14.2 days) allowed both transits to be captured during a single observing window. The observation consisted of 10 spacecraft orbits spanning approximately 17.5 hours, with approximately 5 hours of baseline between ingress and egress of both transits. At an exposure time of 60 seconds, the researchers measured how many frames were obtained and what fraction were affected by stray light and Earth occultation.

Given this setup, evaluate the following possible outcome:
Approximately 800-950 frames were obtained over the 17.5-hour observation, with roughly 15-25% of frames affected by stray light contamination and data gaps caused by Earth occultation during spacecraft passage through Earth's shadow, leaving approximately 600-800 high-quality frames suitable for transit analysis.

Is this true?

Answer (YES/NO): NO